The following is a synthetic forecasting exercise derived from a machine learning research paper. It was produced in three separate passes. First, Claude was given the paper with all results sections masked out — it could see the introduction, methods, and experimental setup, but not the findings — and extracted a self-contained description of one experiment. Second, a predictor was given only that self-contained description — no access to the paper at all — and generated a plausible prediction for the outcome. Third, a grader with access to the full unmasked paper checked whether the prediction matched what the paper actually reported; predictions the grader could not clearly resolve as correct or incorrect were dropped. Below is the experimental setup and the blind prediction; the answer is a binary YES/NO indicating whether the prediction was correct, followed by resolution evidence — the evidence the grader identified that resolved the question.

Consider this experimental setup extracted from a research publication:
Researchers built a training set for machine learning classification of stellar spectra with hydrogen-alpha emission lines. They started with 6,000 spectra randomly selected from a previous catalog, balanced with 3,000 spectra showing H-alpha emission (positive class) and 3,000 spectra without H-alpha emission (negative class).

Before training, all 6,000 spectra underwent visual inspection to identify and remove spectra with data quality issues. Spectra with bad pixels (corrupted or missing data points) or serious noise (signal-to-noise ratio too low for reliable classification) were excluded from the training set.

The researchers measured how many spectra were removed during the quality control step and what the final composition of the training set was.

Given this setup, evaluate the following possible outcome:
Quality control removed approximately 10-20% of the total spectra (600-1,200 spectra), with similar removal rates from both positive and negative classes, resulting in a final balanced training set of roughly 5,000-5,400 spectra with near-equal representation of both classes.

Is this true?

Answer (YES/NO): NO